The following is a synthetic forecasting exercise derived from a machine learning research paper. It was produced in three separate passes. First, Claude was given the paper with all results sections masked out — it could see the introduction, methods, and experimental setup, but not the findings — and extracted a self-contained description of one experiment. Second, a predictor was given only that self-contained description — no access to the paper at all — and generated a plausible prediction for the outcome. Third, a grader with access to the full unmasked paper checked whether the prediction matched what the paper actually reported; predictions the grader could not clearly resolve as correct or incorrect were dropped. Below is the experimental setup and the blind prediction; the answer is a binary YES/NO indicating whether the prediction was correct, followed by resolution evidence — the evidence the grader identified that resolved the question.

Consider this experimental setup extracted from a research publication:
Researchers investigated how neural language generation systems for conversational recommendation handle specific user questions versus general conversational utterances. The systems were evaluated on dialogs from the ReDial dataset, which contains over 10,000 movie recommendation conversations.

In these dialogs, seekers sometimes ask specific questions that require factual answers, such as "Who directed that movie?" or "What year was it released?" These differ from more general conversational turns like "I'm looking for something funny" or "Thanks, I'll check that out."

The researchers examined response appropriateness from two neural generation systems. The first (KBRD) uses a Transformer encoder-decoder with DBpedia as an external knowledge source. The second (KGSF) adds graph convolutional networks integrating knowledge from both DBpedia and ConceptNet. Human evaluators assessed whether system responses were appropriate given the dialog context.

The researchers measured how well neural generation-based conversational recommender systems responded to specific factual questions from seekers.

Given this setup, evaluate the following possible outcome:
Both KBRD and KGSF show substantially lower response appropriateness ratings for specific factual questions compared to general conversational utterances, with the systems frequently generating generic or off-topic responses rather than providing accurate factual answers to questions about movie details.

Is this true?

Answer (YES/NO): YES